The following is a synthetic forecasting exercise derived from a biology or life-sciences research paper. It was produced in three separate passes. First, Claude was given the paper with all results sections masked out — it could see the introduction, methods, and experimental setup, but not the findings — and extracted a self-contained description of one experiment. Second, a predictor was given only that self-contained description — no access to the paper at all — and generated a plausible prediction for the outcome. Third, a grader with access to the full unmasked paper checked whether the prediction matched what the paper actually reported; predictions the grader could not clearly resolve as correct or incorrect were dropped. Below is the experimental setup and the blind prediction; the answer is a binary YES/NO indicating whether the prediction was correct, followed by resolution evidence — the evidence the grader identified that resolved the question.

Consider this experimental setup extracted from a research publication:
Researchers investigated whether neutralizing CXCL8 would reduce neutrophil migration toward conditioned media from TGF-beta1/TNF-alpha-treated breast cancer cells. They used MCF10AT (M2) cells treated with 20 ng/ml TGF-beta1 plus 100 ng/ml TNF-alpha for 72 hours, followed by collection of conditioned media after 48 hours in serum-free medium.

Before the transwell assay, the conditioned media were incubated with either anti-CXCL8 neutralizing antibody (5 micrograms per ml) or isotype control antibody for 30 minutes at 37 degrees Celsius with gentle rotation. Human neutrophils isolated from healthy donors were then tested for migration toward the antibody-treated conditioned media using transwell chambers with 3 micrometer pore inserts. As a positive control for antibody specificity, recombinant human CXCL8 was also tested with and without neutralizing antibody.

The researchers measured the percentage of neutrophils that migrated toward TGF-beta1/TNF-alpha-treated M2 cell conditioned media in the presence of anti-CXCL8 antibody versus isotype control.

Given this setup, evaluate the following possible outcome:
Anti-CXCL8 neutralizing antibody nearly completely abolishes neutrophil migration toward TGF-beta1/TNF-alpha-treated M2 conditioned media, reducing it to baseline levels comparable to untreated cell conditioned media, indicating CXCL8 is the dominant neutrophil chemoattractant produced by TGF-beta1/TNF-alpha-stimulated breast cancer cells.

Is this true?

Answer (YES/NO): NO